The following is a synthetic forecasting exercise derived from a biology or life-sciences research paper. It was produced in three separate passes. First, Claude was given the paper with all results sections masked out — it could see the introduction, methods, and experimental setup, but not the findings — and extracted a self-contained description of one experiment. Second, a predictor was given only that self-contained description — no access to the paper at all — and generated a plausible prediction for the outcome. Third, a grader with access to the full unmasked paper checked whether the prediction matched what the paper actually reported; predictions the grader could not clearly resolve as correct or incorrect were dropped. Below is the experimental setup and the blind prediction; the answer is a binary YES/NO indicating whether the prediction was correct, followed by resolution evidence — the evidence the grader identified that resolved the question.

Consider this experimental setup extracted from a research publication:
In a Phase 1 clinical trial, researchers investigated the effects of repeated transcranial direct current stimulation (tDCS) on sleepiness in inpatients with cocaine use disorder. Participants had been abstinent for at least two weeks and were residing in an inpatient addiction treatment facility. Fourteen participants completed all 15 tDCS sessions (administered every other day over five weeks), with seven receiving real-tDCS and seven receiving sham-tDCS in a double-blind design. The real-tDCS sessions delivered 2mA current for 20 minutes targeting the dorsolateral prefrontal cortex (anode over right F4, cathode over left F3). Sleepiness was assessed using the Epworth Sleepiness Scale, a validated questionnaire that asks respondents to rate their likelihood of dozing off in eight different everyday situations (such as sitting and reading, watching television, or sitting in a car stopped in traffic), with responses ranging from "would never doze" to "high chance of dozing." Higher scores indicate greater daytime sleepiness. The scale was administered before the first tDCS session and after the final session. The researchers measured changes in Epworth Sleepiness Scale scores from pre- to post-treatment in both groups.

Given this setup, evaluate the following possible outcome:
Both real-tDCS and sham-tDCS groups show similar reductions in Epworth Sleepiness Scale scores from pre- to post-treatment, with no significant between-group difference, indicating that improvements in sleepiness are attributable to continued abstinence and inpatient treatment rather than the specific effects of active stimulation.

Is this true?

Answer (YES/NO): NO